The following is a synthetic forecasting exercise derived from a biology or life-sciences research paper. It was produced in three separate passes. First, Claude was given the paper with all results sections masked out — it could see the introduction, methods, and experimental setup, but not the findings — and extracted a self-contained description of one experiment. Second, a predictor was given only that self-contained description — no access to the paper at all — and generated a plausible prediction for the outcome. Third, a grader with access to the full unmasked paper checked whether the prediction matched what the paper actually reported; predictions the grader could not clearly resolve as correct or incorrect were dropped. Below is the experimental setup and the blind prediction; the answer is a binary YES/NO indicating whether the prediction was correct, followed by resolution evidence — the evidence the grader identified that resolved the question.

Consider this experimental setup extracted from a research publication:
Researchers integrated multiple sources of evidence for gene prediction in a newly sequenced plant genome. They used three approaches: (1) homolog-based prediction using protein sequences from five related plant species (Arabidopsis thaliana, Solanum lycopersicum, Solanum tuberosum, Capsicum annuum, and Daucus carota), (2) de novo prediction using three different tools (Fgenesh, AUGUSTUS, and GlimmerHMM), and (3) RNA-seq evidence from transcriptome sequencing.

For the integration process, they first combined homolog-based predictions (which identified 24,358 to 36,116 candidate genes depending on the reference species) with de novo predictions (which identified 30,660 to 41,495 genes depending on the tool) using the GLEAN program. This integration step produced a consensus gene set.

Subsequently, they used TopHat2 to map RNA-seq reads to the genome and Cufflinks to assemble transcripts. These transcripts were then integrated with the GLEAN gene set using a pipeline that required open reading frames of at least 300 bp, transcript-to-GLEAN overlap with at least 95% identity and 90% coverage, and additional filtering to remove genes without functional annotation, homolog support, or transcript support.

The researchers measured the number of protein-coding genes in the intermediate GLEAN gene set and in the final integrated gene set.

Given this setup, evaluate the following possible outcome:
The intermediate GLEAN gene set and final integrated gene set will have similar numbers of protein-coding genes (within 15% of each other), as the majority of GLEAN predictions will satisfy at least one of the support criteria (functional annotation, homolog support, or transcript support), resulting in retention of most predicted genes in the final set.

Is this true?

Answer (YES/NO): YES